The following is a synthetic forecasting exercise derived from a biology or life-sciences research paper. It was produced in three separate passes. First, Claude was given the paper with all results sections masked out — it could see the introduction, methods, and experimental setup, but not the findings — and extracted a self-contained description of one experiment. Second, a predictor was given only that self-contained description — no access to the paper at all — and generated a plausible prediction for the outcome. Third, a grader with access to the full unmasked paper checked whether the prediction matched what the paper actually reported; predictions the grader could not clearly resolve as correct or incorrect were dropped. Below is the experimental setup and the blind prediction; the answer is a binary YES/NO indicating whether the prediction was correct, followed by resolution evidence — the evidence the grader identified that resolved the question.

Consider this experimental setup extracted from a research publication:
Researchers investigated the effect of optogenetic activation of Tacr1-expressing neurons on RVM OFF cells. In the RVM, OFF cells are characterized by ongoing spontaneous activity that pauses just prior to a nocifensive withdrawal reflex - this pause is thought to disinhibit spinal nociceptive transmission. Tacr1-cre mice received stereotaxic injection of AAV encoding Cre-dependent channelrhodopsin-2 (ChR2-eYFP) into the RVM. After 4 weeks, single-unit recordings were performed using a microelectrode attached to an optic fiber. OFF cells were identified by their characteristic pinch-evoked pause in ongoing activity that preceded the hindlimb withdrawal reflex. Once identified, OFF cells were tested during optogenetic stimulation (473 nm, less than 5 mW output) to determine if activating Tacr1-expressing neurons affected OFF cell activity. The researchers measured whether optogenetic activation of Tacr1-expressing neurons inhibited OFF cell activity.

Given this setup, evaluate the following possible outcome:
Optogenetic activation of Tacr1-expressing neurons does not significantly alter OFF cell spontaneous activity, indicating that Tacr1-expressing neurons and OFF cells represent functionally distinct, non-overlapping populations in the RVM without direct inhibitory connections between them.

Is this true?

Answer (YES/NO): NO